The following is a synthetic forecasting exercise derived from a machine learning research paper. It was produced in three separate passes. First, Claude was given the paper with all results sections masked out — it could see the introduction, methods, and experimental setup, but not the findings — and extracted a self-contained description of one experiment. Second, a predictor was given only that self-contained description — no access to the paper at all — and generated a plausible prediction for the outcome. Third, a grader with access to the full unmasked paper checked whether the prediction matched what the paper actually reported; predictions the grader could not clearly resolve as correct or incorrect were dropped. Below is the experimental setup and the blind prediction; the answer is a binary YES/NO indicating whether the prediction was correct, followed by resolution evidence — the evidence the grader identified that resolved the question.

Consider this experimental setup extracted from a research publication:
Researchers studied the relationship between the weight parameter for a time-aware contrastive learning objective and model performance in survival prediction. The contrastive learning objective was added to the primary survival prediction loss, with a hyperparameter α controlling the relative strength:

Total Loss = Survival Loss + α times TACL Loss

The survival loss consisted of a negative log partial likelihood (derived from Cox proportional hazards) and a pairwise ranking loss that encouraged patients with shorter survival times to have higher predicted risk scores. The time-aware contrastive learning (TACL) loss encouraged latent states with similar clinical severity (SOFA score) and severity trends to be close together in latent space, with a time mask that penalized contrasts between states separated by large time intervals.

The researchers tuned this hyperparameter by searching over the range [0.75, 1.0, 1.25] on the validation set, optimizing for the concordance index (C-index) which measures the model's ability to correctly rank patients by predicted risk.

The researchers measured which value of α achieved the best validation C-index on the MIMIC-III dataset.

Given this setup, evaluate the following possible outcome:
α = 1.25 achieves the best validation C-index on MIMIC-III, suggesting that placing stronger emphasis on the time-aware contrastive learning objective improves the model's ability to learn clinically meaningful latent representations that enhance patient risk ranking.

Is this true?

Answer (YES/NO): NO